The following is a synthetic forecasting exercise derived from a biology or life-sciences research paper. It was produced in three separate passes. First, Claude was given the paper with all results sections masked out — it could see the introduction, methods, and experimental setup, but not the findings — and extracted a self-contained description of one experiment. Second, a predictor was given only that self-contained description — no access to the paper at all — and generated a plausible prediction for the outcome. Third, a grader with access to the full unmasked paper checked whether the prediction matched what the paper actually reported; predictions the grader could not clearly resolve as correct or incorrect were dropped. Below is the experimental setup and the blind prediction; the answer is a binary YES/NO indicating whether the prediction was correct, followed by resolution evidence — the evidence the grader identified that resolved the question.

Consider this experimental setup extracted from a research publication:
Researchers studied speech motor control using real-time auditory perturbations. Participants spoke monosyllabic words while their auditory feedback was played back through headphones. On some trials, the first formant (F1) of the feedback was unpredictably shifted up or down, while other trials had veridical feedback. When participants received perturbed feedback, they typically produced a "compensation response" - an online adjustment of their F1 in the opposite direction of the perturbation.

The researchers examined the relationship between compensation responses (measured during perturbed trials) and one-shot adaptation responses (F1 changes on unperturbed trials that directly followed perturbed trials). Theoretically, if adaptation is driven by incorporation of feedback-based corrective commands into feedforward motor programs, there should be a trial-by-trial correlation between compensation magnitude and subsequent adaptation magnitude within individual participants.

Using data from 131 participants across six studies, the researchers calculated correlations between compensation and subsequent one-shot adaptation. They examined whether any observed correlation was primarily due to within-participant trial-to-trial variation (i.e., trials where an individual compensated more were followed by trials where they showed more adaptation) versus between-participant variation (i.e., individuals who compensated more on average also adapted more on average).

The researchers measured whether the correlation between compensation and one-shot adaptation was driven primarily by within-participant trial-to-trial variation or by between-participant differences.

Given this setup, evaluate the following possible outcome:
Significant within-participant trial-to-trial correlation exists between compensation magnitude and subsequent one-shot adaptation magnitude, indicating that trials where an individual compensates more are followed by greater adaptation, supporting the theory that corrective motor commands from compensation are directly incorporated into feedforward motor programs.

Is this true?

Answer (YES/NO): NO